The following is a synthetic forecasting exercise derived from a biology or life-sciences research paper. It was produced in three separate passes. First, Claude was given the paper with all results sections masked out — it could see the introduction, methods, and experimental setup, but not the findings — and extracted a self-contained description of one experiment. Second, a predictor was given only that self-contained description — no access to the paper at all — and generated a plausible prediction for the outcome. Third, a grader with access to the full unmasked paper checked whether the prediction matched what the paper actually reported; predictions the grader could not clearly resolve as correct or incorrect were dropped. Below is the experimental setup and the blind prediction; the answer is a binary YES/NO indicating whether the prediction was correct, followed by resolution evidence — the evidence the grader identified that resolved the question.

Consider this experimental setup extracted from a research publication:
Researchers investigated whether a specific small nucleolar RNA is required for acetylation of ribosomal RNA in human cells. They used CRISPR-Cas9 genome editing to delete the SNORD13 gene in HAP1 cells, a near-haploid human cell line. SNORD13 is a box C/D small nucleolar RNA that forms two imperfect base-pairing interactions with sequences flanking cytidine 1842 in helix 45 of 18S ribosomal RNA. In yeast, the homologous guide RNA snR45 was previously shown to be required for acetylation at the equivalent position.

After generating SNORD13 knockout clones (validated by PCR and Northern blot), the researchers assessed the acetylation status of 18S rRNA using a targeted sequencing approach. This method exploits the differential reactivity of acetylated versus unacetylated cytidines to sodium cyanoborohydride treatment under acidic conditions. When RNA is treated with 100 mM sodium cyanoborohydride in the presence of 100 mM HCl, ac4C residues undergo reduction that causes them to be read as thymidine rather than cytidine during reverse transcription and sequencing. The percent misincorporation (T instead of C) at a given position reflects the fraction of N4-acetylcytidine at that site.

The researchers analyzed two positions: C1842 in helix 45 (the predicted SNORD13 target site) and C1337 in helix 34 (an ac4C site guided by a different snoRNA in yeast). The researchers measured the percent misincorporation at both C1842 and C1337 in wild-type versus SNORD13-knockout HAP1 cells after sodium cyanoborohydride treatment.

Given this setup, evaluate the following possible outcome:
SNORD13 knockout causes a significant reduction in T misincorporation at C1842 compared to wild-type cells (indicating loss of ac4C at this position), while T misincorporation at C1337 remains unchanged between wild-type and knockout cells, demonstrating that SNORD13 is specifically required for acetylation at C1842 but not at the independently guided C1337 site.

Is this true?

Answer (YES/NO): YES